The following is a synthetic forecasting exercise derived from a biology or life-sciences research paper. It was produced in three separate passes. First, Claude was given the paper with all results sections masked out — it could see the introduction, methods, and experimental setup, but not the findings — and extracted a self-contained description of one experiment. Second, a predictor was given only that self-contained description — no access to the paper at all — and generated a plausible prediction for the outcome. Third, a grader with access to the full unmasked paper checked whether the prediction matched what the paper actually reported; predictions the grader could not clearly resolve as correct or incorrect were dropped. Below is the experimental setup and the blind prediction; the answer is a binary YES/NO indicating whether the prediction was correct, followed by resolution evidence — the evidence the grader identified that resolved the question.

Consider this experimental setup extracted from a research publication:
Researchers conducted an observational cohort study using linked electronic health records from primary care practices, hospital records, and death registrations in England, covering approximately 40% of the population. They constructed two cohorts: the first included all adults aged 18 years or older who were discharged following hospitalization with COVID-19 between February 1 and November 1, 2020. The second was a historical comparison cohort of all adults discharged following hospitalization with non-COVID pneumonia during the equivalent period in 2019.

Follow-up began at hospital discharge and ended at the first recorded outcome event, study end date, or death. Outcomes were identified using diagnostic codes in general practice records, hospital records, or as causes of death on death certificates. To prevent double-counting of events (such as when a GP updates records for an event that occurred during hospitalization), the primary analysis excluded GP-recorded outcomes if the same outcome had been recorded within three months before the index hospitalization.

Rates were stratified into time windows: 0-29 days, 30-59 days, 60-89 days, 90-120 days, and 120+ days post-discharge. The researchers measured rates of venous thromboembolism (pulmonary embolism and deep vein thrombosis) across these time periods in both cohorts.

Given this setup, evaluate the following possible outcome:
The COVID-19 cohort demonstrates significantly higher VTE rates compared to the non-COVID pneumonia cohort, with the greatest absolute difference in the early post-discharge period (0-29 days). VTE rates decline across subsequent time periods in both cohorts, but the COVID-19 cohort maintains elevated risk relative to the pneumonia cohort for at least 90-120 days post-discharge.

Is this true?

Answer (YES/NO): NO